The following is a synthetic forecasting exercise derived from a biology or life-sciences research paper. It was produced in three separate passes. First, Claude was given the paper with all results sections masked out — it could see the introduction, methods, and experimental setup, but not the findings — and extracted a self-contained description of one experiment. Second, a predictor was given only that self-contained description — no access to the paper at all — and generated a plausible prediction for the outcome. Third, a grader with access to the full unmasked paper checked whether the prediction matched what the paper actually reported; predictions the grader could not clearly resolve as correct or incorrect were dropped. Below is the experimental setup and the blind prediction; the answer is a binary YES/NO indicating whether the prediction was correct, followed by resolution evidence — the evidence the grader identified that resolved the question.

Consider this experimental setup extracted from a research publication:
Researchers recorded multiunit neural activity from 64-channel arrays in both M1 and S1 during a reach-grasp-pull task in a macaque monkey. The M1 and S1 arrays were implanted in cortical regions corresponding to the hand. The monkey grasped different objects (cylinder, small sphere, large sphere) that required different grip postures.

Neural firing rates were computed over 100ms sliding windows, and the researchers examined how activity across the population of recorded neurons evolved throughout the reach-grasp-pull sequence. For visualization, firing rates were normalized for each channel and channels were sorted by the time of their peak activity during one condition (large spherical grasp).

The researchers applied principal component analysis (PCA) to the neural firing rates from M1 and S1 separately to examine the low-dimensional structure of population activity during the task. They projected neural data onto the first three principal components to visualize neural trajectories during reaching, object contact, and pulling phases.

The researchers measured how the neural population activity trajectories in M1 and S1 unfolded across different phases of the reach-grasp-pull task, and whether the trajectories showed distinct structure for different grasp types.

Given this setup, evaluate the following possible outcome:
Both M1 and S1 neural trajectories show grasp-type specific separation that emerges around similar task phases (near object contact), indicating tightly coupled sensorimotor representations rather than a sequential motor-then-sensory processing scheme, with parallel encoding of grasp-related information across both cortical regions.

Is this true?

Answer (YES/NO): NO